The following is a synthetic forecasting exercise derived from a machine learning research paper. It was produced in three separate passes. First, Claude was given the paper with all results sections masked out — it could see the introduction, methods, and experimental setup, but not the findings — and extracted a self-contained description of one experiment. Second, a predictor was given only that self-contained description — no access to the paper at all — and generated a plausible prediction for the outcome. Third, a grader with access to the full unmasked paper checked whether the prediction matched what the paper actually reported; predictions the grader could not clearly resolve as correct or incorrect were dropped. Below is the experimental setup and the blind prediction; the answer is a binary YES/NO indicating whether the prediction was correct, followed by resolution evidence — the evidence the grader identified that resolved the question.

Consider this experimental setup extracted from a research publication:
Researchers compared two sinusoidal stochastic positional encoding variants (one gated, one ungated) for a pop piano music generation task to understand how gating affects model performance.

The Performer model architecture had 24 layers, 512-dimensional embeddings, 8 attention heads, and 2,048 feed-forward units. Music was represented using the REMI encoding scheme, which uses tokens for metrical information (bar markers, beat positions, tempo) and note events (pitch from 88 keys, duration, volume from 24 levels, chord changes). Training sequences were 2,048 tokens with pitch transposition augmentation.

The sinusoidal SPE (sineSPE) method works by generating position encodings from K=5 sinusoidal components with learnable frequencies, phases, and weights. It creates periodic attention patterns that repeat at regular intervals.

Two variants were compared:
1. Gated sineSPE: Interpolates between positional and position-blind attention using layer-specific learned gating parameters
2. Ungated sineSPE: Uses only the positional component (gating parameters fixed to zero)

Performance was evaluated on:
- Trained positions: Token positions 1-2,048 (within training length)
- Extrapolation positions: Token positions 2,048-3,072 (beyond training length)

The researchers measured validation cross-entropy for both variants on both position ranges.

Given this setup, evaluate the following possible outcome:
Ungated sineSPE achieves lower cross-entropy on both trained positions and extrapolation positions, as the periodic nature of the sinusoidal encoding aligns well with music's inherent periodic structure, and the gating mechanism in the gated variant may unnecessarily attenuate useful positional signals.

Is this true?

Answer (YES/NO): NO